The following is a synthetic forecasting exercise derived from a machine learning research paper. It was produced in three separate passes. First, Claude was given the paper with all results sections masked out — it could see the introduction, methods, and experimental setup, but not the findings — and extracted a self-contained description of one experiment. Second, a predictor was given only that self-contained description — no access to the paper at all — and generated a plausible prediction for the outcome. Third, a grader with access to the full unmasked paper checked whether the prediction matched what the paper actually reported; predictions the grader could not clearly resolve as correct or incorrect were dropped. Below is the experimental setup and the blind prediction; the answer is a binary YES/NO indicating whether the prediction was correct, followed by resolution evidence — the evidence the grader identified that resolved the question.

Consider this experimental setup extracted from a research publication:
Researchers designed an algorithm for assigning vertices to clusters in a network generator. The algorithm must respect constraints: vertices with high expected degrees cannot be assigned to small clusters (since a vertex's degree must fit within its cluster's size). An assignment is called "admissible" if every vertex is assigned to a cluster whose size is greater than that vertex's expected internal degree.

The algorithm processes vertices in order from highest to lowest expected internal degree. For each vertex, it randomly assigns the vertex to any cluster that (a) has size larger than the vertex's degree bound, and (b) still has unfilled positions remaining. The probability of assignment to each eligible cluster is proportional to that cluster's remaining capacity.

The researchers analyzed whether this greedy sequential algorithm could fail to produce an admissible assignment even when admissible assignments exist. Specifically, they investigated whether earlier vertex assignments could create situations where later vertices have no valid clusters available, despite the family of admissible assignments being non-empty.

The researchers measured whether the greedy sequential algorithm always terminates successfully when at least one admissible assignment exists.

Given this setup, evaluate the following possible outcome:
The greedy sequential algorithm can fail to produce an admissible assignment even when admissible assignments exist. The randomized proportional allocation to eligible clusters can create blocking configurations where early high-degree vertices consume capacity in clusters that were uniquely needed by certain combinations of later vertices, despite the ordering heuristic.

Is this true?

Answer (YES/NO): NO